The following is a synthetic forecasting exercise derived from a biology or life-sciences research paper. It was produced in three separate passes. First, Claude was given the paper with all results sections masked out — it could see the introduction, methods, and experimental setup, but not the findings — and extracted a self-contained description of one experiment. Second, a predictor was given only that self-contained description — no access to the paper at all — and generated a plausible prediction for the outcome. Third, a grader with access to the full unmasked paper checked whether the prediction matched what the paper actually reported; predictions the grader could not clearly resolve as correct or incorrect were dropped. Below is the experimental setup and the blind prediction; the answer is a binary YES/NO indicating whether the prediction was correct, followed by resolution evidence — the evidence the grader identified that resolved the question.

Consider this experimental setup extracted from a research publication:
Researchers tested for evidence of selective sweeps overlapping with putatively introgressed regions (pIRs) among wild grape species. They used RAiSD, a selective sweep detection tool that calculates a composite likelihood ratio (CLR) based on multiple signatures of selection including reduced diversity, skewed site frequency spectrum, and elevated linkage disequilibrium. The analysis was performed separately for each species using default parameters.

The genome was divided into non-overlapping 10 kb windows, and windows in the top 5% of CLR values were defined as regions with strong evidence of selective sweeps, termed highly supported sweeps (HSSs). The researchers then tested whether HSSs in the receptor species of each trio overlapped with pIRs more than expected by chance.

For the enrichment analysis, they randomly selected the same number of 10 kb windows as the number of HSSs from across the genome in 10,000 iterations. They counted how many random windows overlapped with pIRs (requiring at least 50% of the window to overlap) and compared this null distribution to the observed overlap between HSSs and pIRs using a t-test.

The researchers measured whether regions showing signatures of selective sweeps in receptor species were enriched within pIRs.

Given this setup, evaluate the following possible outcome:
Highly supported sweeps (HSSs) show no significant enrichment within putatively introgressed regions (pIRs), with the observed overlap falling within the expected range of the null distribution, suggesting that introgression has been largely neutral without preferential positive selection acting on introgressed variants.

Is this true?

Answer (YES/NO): NO